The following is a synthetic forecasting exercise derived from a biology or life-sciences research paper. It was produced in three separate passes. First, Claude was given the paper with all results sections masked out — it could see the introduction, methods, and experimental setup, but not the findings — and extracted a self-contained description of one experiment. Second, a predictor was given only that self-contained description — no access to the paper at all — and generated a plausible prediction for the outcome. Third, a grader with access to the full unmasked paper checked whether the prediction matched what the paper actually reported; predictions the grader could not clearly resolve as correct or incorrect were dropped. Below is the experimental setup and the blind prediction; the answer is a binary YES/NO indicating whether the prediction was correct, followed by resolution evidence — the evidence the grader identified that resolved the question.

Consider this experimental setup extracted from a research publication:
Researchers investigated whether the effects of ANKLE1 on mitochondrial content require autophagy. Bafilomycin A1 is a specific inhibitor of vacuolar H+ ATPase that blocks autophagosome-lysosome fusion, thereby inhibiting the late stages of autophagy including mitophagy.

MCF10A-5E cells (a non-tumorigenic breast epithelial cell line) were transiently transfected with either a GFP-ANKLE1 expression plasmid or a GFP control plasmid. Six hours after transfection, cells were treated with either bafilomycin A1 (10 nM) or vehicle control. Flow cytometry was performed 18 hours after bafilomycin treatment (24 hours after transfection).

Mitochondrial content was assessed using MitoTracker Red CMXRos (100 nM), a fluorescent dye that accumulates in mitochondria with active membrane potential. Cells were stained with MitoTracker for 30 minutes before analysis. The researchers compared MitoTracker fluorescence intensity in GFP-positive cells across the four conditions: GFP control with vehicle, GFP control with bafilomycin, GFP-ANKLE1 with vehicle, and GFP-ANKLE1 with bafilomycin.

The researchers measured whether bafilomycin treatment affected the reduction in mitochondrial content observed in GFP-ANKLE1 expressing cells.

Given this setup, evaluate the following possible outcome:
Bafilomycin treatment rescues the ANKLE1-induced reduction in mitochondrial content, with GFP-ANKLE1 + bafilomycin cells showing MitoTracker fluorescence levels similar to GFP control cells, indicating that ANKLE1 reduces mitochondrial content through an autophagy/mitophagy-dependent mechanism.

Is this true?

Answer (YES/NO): YES